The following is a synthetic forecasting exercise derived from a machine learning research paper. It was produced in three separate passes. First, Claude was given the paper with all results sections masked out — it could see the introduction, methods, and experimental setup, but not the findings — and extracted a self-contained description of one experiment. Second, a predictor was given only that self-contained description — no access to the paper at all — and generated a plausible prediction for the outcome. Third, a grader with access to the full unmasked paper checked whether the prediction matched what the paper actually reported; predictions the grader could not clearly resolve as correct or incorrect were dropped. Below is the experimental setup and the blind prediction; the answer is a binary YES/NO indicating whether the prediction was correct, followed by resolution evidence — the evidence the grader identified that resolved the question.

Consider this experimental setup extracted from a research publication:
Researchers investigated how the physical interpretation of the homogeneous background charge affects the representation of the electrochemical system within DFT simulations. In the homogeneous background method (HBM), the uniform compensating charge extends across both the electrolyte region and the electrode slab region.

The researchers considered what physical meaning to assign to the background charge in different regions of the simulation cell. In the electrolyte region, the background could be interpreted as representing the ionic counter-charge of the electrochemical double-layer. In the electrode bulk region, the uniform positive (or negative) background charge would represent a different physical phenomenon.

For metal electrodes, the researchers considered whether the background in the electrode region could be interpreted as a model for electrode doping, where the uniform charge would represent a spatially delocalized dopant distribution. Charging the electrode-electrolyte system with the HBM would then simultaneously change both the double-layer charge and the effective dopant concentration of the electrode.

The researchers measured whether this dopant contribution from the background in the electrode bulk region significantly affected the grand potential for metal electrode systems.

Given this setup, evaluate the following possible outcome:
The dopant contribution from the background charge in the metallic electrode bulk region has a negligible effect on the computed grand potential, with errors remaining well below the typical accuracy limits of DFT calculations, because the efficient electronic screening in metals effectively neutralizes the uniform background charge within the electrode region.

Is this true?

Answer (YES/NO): YES